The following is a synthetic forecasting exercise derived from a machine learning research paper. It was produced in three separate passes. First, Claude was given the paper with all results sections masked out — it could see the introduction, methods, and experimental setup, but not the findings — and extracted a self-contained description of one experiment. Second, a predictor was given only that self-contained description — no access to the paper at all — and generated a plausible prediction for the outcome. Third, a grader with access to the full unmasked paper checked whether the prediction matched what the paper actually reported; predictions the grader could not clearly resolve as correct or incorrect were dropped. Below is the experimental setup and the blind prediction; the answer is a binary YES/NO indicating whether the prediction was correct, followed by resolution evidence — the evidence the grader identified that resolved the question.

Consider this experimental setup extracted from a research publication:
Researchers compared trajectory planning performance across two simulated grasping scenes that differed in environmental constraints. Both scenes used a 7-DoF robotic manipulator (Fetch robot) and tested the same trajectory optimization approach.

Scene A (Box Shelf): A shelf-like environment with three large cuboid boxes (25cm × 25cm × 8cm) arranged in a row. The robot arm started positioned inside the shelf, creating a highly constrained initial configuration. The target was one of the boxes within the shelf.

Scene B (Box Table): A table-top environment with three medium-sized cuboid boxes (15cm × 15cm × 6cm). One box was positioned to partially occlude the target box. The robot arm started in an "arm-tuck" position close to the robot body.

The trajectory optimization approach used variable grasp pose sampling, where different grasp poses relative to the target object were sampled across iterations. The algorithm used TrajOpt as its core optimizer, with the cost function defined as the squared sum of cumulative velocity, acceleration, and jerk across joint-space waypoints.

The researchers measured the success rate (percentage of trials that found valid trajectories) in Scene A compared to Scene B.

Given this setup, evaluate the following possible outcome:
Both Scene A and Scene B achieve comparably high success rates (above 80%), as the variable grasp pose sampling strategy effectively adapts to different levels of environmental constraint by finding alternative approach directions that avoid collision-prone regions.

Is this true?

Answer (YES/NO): YES